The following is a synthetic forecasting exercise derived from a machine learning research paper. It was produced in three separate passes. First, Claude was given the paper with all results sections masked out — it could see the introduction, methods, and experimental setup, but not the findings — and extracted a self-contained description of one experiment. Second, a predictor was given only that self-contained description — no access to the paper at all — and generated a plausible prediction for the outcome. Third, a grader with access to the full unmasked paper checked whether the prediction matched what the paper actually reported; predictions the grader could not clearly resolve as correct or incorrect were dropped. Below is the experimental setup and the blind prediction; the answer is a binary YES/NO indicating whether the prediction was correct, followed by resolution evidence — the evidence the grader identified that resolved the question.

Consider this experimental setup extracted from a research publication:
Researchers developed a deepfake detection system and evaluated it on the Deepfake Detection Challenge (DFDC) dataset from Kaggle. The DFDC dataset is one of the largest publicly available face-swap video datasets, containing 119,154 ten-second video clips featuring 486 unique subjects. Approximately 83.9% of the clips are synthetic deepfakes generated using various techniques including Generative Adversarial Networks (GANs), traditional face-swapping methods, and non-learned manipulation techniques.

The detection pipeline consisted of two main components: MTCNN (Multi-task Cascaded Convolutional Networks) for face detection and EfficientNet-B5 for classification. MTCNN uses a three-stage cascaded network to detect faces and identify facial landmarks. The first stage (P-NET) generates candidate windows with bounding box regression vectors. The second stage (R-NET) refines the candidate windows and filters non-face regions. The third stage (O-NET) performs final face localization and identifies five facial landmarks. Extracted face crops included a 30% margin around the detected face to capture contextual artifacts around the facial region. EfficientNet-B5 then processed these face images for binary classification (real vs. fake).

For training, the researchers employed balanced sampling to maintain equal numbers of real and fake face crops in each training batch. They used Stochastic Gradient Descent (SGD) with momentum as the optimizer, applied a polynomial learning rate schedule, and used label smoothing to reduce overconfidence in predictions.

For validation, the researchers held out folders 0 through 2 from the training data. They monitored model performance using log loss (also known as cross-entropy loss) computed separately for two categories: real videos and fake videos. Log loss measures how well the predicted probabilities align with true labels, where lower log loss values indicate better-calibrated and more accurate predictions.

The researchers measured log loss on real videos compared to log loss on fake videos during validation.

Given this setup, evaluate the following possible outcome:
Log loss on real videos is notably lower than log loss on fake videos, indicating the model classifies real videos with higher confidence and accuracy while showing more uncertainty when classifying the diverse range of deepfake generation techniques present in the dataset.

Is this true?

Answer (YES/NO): NO